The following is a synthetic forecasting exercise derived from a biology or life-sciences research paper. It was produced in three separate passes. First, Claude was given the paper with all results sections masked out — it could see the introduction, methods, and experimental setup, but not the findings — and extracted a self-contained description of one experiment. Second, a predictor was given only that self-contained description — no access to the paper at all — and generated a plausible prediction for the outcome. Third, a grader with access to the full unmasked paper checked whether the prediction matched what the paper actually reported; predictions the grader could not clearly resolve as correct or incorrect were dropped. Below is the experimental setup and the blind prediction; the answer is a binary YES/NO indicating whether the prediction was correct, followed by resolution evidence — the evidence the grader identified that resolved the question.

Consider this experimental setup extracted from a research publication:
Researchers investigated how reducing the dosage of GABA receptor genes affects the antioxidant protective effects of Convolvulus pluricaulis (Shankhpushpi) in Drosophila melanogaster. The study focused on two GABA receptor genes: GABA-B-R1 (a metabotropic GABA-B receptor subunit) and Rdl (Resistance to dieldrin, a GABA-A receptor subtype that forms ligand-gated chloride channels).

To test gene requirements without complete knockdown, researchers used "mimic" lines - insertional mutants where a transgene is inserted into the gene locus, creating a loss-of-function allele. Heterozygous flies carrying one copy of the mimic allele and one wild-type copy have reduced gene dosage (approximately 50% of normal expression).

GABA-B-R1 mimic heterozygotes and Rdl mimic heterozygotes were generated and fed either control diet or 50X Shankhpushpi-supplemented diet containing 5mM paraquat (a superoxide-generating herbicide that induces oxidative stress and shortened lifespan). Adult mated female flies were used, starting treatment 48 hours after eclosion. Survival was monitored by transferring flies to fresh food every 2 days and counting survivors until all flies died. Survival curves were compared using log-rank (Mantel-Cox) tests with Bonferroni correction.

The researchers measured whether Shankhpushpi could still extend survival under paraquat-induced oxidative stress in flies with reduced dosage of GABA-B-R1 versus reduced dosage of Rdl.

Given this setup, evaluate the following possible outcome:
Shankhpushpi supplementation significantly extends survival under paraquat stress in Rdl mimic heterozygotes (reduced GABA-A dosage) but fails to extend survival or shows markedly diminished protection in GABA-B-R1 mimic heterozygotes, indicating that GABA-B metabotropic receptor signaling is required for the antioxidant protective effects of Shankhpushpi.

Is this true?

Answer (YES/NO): NO